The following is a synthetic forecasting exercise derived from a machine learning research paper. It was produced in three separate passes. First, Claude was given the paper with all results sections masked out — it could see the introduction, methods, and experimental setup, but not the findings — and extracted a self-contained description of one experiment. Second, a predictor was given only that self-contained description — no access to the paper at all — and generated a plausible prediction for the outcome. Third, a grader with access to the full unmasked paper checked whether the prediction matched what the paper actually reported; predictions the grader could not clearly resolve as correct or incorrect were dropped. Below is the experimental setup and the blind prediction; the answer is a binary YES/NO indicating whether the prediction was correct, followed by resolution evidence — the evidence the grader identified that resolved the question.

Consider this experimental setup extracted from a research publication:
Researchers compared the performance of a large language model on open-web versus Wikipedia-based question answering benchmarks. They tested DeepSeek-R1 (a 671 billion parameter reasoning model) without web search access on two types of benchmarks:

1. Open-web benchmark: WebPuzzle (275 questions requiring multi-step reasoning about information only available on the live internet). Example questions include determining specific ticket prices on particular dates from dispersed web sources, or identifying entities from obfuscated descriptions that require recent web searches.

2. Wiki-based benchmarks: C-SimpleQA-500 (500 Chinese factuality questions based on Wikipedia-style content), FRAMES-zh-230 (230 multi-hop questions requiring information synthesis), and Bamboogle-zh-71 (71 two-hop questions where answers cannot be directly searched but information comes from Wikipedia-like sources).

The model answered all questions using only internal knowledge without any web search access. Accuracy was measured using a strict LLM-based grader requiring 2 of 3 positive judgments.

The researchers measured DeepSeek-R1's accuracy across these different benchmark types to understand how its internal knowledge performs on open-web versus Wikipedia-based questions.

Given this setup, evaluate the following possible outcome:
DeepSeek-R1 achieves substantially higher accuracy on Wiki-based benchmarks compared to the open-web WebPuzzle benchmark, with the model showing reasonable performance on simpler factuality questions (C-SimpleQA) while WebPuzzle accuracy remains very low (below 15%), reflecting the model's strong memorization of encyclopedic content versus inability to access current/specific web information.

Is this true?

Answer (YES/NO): NO